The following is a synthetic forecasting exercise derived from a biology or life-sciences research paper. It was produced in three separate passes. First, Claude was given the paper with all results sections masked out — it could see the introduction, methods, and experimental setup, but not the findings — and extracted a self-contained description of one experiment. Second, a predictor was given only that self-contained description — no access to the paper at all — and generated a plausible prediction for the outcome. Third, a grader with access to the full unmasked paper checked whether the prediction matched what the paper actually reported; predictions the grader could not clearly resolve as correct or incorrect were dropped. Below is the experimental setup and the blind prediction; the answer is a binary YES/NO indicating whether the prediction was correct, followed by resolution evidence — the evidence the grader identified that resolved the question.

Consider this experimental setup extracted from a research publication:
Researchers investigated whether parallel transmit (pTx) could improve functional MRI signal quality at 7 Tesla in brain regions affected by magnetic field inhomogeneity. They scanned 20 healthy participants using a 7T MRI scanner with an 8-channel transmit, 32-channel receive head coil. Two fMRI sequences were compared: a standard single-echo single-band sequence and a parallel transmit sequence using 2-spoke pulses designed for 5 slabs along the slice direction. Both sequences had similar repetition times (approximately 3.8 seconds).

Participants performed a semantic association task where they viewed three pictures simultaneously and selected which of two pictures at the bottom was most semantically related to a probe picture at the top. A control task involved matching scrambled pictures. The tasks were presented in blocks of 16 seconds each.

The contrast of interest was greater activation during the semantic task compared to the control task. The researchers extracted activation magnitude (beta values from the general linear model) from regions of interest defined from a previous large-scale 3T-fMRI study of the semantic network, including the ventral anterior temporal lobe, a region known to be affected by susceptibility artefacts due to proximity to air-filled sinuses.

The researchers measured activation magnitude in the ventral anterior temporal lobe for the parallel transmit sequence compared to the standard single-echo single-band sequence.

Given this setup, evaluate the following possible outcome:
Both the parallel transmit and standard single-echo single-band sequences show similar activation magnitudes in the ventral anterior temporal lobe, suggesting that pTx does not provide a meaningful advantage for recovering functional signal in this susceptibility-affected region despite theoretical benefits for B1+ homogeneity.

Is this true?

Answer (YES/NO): YES